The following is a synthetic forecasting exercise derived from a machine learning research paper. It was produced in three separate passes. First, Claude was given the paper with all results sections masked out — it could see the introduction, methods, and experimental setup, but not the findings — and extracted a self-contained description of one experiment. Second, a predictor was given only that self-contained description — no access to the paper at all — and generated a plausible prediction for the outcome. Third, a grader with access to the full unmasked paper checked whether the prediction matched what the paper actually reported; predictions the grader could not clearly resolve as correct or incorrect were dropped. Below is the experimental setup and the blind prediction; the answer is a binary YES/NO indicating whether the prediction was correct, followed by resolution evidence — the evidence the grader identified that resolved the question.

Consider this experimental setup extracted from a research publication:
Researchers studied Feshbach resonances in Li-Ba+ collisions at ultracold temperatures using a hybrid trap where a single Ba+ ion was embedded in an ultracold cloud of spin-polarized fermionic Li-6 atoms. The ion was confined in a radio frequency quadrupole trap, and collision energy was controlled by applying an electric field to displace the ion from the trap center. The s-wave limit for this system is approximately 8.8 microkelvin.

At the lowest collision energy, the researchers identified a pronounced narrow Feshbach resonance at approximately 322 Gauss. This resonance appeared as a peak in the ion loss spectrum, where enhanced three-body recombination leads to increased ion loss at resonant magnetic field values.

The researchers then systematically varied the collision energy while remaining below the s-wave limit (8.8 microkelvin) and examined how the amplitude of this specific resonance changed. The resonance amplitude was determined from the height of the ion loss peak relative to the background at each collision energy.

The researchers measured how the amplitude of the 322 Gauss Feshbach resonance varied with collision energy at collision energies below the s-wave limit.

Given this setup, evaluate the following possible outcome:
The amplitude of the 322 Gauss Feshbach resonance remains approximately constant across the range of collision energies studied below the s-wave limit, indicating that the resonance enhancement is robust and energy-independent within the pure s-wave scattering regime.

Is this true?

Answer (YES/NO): NO